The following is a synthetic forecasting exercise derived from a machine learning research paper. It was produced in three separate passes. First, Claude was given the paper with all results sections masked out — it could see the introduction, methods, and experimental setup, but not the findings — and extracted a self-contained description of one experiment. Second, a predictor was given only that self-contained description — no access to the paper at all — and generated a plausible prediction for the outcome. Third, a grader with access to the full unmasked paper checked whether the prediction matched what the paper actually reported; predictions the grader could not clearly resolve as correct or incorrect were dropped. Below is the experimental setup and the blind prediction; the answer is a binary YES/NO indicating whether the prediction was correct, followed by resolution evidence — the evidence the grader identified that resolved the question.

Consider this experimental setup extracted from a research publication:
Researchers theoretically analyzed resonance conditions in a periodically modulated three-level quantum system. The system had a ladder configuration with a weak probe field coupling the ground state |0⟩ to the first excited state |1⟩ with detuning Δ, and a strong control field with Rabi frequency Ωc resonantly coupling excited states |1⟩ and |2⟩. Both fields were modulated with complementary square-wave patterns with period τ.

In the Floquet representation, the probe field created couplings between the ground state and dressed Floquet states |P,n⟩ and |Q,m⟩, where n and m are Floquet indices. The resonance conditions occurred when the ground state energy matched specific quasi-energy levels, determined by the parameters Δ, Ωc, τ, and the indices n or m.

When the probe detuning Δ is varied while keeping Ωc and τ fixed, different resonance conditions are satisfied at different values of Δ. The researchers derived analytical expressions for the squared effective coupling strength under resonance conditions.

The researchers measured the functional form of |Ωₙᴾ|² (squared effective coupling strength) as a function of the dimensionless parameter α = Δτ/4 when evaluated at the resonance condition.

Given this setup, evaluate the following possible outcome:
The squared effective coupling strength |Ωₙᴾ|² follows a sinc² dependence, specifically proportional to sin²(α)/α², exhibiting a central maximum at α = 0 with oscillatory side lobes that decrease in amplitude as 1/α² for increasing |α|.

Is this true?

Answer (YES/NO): YES